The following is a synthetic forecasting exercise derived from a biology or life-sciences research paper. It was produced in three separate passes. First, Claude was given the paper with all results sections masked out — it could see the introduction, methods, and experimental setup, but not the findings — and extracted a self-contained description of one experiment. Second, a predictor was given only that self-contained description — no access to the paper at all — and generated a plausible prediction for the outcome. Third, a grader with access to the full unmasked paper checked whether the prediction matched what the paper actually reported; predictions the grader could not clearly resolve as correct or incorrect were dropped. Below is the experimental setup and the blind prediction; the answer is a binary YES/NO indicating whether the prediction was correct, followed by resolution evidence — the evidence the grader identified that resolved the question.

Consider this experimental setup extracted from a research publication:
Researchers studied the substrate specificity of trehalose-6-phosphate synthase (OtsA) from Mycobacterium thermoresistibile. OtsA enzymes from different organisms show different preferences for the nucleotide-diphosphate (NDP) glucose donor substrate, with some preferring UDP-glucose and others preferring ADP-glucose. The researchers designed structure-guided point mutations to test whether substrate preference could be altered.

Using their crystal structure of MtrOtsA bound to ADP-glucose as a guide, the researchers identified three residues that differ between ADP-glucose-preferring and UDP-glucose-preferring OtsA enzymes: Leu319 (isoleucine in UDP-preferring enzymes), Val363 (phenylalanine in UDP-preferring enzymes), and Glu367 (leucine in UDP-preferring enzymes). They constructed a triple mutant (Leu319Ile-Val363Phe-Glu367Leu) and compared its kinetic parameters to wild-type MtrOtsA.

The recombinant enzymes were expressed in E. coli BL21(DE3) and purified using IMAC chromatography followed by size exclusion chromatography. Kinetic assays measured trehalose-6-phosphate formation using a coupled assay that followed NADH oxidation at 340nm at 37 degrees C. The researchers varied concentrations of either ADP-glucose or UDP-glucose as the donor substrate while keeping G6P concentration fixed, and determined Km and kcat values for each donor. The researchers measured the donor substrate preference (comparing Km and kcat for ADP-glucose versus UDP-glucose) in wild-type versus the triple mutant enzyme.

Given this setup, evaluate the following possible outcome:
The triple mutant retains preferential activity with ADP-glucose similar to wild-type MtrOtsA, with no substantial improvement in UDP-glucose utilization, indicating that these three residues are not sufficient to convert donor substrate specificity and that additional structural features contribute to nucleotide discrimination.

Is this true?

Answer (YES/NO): NO